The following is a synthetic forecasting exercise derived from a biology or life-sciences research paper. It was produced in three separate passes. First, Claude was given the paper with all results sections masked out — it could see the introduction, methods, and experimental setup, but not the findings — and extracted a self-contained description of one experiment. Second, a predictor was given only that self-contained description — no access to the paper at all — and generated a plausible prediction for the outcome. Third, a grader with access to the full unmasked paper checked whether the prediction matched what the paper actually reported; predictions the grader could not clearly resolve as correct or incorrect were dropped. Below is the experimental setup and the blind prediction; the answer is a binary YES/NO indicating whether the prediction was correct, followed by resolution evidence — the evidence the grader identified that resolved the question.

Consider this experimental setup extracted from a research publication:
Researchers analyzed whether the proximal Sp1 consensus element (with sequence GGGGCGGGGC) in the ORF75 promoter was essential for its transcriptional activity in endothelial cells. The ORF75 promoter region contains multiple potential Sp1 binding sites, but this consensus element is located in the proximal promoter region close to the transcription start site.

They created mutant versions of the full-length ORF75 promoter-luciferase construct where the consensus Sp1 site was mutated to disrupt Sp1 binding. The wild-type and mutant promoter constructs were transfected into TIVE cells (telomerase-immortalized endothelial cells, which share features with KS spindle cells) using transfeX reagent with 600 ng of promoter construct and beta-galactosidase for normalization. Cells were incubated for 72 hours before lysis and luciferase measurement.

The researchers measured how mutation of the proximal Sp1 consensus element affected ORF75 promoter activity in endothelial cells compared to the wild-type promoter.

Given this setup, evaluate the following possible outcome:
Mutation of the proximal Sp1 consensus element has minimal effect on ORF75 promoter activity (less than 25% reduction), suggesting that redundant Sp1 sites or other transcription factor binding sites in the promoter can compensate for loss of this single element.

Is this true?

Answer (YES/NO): NO